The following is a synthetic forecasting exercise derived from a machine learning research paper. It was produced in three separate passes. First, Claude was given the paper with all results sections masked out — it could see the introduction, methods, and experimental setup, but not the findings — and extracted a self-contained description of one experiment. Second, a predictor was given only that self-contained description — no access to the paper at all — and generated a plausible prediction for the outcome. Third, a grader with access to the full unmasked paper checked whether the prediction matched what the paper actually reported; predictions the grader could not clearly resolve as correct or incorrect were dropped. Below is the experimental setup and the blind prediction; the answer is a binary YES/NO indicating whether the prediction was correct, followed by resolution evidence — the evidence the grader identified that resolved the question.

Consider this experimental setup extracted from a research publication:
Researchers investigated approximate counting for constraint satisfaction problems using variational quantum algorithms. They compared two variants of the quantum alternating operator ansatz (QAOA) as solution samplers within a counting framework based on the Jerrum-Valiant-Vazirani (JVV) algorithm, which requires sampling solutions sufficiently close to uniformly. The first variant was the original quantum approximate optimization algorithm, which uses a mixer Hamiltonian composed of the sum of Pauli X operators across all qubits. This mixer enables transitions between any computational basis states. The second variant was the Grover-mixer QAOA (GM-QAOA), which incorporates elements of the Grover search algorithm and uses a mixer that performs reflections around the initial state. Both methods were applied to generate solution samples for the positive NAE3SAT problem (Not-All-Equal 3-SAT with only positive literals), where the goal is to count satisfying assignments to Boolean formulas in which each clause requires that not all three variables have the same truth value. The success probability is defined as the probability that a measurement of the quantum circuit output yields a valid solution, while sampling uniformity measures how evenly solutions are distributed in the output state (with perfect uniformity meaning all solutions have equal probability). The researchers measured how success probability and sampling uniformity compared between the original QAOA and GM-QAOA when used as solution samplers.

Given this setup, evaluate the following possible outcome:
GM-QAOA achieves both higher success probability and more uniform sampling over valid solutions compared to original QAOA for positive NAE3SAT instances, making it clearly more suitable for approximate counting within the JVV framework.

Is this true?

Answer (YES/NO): NO